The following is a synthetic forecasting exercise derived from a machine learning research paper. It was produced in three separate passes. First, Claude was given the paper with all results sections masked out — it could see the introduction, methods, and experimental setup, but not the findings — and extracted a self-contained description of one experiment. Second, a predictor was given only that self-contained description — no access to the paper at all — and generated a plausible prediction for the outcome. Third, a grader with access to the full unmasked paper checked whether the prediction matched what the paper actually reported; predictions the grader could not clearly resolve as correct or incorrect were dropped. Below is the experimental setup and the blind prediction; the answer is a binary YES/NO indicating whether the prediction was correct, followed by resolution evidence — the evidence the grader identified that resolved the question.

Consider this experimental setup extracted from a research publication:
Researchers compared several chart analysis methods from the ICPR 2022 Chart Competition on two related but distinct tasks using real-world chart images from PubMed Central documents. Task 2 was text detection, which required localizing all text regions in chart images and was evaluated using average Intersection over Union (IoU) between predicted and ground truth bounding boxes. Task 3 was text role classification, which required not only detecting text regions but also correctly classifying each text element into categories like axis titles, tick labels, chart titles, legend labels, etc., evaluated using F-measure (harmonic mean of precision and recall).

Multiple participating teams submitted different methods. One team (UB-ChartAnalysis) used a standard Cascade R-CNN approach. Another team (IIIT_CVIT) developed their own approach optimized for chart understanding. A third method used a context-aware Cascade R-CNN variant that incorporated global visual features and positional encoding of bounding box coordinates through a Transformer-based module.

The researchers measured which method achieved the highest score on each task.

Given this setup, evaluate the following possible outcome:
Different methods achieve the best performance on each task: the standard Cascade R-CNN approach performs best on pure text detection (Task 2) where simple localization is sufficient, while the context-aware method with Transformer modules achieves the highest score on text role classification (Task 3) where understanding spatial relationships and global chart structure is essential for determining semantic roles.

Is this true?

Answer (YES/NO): NO